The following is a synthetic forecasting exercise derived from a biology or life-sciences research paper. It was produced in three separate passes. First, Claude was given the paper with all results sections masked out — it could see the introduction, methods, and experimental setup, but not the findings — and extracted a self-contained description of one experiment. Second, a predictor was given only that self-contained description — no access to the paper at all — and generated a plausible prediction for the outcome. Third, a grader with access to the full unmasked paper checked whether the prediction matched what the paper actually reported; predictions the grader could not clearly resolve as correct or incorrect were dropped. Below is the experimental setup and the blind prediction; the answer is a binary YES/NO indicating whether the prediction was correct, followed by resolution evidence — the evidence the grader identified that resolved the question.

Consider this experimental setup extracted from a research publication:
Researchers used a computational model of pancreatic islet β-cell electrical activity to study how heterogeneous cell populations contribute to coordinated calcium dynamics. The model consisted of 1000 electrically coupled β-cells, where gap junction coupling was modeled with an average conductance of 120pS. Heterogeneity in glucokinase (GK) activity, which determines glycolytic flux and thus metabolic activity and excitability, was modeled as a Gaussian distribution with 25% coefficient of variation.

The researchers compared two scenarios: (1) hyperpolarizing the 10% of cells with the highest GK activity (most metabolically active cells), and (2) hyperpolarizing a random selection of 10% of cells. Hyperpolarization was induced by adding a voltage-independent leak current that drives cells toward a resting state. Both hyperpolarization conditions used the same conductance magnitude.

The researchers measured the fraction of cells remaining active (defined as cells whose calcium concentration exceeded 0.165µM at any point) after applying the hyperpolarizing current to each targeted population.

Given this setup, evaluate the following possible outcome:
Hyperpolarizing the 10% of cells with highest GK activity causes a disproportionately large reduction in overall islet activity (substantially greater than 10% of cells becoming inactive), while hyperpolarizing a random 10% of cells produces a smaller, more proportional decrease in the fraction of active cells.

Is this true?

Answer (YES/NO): NO